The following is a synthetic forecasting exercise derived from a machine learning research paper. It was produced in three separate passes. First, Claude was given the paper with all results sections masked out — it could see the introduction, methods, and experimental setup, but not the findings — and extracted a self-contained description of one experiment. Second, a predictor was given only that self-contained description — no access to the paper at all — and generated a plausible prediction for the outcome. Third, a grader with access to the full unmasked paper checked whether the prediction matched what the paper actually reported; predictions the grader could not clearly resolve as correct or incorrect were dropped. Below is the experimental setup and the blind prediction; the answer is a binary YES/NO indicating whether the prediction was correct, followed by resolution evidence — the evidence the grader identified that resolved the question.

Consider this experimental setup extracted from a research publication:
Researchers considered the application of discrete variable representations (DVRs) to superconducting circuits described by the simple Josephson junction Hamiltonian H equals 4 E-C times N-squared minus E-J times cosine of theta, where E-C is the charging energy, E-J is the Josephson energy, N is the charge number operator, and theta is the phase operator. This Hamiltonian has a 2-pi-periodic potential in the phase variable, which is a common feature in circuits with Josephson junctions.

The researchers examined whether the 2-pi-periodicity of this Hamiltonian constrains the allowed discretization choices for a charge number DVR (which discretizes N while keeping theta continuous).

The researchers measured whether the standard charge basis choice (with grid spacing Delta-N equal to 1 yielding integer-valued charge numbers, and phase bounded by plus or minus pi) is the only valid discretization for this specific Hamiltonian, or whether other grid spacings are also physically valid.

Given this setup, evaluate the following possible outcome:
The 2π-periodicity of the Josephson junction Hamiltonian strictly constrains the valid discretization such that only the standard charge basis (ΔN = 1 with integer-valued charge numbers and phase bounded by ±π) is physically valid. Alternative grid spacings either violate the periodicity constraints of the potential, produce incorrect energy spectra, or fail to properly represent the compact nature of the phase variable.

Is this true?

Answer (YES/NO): YES